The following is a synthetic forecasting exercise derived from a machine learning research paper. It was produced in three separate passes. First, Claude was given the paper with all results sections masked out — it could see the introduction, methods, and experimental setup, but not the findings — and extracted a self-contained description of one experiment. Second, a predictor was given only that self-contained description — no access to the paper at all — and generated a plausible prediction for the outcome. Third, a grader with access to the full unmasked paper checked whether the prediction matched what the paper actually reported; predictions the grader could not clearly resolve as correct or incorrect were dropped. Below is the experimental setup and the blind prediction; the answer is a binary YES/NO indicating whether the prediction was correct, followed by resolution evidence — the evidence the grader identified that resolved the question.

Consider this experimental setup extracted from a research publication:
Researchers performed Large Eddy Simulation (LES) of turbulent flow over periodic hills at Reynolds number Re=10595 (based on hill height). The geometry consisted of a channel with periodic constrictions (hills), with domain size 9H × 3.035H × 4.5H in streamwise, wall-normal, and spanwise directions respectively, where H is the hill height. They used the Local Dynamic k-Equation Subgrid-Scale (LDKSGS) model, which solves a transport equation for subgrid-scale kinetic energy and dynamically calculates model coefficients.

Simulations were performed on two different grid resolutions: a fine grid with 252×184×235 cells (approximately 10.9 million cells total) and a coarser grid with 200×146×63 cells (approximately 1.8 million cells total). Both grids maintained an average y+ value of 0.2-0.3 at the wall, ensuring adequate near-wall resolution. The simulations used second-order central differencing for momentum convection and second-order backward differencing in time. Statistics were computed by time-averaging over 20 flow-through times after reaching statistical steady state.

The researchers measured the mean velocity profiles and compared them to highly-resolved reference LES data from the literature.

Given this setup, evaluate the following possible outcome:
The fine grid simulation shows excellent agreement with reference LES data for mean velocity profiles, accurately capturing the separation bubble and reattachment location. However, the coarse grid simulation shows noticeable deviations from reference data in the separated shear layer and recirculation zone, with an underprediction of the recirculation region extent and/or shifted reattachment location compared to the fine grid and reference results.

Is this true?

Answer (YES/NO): YES